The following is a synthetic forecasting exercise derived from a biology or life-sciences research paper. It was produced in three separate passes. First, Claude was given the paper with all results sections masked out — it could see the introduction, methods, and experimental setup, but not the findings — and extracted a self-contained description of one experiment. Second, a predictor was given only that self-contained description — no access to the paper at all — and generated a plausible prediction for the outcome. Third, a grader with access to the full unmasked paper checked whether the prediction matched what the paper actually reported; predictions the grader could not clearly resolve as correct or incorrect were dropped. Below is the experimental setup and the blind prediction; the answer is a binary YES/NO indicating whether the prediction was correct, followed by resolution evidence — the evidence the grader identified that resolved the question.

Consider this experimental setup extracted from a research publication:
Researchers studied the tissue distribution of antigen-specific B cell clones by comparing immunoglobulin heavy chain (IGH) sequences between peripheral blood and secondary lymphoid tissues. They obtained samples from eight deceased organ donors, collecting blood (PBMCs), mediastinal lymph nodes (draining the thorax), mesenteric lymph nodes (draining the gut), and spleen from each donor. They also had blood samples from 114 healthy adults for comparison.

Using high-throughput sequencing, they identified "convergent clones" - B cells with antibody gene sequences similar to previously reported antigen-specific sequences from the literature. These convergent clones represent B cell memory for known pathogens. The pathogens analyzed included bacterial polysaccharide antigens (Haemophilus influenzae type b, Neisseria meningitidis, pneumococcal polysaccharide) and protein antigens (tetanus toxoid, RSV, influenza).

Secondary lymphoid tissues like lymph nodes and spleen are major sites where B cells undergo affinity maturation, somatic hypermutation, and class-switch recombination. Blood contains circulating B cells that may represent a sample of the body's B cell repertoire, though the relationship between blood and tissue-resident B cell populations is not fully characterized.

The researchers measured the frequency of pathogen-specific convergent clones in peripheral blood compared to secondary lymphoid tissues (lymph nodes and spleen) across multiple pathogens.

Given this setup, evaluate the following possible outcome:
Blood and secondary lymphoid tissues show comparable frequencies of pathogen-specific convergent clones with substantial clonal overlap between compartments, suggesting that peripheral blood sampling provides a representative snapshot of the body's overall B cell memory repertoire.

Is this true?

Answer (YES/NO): NO